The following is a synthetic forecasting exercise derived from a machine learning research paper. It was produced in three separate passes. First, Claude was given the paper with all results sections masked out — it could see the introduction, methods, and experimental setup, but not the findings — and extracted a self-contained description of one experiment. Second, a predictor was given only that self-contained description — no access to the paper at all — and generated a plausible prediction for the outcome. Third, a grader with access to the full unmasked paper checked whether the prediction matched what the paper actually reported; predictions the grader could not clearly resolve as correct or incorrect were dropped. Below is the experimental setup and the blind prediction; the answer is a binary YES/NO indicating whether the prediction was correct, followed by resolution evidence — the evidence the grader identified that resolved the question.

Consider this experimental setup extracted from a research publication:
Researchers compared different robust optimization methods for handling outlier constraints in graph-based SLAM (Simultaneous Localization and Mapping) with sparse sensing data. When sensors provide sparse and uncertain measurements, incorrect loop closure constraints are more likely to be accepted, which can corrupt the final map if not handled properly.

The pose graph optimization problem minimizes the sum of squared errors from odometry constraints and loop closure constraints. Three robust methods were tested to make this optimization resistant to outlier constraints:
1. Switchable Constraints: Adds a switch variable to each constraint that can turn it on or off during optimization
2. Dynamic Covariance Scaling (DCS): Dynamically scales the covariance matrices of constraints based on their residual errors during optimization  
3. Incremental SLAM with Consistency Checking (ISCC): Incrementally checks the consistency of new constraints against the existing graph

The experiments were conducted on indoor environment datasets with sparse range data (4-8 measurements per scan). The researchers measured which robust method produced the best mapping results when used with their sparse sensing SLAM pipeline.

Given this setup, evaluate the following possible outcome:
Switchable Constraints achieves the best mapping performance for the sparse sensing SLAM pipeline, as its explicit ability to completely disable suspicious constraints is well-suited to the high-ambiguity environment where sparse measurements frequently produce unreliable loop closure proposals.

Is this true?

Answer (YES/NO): NO